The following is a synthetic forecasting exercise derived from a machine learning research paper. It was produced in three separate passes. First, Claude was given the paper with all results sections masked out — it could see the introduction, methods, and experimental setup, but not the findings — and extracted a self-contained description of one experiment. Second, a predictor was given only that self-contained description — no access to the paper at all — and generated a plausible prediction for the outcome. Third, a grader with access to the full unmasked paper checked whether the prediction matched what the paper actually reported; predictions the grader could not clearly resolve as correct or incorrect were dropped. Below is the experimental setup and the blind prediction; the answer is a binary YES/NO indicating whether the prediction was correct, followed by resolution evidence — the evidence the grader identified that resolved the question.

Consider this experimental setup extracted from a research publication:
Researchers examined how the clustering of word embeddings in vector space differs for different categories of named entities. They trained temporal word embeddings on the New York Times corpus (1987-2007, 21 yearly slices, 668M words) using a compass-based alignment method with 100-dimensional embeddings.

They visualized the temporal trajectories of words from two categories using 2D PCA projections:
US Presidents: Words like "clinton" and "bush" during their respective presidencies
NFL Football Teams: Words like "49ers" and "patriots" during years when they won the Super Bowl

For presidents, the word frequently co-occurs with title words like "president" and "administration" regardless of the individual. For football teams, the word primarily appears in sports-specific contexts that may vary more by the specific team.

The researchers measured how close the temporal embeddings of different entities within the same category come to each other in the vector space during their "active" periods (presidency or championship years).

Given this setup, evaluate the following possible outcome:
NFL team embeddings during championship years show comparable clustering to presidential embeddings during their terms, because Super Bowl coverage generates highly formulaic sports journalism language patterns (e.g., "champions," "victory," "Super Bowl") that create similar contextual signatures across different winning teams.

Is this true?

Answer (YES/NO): NO